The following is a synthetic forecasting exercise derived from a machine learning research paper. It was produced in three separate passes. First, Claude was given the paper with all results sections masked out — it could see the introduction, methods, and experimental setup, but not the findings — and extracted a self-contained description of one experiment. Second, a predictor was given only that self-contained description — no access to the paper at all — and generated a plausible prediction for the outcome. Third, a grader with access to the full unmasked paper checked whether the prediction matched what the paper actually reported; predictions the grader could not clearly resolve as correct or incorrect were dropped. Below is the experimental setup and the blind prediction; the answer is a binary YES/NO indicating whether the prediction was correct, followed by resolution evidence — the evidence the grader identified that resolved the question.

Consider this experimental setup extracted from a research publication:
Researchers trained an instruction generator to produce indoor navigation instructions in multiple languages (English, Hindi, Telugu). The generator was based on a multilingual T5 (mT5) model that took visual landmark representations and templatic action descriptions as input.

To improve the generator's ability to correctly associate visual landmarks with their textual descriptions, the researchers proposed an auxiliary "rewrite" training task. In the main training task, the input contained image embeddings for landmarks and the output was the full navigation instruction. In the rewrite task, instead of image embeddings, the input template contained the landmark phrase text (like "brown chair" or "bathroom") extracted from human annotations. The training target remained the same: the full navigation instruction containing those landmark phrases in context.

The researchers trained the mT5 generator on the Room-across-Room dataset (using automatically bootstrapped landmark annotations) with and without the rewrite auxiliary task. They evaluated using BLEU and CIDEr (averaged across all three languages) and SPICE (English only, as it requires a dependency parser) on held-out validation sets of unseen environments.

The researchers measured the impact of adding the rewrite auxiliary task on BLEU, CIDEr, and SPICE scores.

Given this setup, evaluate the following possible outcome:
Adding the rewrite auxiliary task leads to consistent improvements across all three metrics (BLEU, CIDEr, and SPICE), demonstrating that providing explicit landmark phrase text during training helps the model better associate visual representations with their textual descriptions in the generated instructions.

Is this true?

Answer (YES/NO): YES